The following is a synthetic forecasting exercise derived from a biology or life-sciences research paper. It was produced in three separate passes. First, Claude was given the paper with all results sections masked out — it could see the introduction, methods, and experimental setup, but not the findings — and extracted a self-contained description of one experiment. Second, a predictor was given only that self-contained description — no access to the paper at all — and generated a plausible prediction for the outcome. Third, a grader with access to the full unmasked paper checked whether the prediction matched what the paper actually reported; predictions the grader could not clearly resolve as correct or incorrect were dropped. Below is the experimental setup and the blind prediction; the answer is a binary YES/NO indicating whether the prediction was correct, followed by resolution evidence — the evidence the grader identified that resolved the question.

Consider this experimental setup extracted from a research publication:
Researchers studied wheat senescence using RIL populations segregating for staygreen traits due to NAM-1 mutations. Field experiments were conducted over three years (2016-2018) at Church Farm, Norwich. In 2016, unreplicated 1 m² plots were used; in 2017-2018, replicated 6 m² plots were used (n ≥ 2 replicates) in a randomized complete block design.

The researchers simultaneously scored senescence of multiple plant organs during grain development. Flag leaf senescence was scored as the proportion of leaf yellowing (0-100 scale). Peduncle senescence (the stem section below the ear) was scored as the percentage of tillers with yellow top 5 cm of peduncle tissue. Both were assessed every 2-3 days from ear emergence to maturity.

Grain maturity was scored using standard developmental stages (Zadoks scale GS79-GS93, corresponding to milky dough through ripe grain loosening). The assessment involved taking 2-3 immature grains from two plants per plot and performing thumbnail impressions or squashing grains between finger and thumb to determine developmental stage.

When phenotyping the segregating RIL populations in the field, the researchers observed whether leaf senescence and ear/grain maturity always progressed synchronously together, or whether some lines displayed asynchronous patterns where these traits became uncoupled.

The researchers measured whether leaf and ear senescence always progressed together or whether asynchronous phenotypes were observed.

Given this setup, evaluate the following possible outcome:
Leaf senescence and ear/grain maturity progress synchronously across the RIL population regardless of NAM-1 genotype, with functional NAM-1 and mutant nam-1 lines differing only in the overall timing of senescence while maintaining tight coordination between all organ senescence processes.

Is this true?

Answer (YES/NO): NO